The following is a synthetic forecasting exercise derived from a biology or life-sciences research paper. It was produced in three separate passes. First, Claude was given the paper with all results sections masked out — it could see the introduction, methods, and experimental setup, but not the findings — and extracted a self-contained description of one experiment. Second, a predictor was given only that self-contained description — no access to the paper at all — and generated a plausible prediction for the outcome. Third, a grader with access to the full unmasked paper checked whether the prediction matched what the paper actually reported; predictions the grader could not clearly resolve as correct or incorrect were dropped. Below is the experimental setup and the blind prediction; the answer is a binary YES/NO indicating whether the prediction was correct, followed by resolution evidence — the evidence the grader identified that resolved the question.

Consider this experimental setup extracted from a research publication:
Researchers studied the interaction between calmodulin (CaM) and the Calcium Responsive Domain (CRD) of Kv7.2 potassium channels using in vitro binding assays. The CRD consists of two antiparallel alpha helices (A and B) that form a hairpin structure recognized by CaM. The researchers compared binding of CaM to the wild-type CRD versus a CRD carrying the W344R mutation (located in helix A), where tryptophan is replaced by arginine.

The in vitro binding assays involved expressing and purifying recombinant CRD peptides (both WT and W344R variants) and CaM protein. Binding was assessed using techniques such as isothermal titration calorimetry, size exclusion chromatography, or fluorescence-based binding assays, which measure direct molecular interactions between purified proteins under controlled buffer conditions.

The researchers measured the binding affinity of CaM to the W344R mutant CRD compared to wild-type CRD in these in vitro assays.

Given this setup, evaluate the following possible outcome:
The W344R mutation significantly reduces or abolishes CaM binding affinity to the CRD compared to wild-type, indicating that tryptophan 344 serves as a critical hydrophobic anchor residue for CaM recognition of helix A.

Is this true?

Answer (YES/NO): NO